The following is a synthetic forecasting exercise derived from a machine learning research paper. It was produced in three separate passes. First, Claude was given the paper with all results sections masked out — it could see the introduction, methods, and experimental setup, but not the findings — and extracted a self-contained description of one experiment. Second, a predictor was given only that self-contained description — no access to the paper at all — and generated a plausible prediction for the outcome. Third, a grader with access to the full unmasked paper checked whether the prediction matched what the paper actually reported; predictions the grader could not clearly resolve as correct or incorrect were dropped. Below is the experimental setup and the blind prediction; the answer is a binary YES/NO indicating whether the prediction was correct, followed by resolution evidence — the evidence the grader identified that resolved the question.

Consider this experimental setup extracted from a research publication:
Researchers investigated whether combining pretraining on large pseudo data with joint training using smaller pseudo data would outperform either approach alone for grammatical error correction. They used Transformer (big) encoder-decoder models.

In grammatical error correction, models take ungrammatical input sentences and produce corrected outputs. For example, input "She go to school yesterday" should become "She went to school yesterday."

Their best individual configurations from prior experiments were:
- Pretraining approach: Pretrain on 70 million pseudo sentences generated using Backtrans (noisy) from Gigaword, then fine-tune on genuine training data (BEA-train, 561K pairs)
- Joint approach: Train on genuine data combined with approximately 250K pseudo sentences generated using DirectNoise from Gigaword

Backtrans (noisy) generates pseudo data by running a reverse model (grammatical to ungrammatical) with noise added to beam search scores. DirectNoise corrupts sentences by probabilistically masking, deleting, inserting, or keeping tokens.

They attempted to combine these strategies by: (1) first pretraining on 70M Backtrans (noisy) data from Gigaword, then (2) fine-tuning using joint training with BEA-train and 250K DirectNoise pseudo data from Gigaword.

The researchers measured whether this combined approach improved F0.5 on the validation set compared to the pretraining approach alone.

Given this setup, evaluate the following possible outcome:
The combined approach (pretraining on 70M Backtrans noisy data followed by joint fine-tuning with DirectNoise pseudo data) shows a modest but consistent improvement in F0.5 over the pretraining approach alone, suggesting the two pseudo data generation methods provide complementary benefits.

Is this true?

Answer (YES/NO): NO